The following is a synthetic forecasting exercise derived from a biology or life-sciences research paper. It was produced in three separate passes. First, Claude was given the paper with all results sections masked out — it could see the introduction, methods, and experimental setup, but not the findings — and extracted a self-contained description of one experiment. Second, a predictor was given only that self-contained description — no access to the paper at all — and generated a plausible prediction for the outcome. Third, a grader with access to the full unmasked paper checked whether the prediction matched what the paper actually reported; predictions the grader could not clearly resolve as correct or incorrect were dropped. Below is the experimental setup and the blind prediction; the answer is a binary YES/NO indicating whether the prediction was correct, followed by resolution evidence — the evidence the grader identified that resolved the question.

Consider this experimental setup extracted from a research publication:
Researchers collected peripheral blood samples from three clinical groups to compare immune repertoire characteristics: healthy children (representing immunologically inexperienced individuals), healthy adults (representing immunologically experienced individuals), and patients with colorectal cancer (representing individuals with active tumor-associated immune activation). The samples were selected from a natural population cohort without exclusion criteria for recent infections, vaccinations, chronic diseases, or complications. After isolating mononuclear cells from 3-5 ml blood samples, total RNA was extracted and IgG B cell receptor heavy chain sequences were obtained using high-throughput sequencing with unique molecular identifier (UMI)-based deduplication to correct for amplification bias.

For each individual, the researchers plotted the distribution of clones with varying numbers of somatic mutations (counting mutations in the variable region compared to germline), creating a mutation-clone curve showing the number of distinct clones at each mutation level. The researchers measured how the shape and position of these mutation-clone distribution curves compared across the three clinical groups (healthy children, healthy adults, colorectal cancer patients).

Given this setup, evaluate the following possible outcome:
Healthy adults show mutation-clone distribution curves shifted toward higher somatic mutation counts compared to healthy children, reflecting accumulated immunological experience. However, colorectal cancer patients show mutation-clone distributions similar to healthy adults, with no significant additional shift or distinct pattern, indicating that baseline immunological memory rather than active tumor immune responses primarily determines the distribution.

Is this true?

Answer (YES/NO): NO